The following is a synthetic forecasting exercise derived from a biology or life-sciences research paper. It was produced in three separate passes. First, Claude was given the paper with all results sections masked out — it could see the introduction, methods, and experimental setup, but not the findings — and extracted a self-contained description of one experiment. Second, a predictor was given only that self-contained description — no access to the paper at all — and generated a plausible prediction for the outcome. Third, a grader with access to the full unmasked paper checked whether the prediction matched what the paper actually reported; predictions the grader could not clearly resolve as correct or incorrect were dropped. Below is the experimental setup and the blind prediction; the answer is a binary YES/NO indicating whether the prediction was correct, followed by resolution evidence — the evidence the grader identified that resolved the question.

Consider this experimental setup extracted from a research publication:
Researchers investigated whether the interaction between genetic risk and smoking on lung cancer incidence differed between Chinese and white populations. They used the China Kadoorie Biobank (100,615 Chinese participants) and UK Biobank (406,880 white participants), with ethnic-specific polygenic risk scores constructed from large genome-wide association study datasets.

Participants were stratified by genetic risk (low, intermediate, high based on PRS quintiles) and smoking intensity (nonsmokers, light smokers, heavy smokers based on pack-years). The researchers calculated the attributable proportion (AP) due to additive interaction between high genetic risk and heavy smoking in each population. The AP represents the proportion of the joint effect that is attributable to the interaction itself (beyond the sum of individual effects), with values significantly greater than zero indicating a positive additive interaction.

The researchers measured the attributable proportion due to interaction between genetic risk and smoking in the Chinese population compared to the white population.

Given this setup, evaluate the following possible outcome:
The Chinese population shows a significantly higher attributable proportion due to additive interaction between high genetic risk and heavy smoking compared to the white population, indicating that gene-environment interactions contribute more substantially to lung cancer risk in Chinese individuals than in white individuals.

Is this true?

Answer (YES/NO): NO